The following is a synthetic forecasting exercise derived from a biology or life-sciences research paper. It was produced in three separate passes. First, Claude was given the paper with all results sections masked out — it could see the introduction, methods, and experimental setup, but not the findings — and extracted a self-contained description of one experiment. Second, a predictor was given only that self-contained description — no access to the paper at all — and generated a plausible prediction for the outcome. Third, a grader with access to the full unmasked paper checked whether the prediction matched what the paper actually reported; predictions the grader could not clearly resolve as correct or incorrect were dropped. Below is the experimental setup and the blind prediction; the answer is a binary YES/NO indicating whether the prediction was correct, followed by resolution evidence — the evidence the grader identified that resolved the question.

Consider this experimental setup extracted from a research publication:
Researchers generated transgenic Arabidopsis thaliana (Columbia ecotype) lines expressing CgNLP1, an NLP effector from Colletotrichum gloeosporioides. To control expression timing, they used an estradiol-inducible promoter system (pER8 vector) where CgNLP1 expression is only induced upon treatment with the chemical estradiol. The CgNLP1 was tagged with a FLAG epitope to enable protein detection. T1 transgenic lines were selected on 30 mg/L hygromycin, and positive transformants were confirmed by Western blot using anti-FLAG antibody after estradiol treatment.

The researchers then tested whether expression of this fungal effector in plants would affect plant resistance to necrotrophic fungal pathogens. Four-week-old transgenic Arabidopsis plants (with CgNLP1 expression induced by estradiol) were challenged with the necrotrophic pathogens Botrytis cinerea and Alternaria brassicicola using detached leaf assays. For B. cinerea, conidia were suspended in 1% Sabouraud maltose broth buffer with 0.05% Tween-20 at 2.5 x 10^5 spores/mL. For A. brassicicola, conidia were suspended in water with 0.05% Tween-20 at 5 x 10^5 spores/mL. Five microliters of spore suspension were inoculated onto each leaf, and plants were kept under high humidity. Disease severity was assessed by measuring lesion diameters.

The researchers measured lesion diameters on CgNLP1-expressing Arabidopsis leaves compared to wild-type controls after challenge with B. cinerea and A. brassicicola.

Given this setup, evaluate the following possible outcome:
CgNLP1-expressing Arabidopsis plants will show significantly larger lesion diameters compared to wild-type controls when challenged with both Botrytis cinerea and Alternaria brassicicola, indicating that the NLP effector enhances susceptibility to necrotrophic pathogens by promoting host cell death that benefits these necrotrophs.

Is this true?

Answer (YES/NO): NO